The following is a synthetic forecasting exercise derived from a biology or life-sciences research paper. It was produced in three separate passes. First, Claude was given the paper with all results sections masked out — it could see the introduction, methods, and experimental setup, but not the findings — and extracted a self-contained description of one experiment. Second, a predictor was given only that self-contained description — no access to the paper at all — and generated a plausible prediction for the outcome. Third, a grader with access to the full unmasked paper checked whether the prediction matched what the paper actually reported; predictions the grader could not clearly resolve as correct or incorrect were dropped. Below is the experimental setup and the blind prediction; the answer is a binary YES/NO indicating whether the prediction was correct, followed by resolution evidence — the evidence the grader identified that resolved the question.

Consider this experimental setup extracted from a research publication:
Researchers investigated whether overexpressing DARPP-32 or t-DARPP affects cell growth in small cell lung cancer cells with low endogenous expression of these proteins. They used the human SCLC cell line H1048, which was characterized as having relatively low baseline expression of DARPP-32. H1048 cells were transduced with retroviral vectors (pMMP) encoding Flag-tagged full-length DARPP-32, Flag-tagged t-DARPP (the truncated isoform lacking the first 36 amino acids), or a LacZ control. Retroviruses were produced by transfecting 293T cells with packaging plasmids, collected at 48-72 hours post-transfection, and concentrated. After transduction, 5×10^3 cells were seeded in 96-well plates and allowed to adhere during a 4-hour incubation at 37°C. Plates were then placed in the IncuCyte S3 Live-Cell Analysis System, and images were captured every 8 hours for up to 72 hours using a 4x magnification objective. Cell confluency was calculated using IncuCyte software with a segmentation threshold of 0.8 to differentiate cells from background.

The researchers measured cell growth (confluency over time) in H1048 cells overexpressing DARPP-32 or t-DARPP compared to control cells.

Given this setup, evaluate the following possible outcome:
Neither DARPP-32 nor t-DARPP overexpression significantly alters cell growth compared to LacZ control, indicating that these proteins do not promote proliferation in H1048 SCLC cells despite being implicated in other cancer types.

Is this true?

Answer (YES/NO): NO